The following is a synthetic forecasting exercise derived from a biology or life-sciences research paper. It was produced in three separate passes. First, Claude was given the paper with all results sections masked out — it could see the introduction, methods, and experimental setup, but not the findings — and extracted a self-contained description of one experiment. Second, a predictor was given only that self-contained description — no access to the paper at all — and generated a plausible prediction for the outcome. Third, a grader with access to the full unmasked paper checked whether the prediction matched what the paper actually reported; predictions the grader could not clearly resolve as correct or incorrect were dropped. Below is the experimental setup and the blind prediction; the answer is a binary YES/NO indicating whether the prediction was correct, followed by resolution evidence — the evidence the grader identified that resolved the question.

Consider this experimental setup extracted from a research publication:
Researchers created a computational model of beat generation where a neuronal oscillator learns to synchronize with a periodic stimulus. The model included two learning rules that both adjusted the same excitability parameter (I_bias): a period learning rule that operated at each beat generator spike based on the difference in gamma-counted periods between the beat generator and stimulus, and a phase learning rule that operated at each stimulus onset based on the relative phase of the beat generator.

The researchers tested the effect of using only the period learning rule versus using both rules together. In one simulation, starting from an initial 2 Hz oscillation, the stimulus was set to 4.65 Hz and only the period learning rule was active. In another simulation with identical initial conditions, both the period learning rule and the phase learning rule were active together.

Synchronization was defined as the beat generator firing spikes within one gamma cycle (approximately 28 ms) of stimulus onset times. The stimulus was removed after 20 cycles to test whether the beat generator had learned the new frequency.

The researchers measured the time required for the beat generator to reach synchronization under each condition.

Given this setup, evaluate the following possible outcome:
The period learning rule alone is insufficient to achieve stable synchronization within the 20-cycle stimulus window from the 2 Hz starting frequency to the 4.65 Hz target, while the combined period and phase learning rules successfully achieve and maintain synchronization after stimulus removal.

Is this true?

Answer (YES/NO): YES